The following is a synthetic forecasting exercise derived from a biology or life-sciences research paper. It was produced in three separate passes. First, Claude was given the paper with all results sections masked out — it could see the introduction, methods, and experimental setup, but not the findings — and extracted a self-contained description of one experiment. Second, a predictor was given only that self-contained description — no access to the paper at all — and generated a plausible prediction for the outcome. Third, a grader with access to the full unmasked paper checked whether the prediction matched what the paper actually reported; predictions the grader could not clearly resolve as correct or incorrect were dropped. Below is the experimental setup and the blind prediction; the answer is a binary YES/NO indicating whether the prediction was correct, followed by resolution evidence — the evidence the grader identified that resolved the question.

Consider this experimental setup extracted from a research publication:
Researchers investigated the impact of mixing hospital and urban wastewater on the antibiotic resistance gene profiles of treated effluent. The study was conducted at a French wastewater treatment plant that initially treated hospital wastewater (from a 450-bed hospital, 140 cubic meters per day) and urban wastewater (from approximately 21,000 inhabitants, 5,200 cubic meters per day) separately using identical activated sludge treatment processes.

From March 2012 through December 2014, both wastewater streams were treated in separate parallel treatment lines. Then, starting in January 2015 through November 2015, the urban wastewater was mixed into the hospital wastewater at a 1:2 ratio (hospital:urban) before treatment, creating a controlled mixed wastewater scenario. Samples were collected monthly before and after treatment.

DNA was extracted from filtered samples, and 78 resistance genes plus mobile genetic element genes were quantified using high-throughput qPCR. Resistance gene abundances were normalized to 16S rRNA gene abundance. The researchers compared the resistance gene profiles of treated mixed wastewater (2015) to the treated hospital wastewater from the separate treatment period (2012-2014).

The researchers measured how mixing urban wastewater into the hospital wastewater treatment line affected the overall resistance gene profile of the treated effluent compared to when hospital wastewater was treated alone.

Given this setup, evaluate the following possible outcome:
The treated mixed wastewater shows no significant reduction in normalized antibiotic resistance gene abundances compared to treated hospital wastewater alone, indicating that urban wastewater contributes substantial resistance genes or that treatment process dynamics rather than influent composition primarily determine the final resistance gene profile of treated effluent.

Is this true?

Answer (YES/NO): NO